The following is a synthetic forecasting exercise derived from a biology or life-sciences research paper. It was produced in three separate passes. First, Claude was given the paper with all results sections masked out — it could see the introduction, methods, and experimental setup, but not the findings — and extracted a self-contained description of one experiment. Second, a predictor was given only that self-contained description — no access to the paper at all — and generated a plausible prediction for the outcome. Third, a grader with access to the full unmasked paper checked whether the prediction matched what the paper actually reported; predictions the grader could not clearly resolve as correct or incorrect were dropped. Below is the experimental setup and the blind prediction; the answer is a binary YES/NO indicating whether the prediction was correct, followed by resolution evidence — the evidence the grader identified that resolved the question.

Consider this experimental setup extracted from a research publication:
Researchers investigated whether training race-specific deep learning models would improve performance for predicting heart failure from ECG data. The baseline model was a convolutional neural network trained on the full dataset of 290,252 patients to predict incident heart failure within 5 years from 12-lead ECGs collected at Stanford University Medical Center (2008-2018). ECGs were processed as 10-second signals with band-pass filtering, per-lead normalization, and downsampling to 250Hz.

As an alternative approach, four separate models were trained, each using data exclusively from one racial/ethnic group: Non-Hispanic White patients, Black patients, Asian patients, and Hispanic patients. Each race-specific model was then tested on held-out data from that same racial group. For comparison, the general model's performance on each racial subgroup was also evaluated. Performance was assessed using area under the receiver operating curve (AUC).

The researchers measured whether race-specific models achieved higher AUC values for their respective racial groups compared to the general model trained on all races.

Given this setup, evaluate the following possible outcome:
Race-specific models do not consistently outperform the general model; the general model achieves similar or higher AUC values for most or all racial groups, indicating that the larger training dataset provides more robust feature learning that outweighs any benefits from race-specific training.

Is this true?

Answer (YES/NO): YES